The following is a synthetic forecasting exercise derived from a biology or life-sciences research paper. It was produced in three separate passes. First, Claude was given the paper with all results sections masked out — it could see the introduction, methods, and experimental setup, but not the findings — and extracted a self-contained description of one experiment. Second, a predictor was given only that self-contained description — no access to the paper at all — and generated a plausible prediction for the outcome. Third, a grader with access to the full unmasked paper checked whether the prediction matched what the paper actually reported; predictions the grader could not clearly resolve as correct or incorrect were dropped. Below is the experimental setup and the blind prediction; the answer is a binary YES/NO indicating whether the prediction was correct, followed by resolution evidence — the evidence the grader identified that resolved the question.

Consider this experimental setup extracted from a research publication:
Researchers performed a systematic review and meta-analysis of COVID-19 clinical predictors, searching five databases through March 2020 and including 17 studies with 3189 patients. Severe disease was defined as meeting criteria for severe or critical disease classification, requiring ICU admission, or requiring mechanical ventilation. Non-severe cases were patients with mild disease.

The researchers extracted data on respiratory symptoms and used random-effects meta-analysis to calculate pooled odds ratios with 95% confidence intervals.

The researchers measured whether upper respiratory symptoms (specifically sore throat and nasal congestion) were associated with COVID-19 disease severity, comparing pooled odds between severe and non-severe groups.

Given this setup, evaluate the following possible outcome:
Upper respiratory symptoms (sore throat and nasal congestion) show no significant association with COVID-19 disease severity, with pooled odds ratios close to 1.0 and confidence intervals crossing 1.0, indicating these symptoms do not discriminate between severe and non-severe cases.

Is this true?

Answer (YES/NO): YES